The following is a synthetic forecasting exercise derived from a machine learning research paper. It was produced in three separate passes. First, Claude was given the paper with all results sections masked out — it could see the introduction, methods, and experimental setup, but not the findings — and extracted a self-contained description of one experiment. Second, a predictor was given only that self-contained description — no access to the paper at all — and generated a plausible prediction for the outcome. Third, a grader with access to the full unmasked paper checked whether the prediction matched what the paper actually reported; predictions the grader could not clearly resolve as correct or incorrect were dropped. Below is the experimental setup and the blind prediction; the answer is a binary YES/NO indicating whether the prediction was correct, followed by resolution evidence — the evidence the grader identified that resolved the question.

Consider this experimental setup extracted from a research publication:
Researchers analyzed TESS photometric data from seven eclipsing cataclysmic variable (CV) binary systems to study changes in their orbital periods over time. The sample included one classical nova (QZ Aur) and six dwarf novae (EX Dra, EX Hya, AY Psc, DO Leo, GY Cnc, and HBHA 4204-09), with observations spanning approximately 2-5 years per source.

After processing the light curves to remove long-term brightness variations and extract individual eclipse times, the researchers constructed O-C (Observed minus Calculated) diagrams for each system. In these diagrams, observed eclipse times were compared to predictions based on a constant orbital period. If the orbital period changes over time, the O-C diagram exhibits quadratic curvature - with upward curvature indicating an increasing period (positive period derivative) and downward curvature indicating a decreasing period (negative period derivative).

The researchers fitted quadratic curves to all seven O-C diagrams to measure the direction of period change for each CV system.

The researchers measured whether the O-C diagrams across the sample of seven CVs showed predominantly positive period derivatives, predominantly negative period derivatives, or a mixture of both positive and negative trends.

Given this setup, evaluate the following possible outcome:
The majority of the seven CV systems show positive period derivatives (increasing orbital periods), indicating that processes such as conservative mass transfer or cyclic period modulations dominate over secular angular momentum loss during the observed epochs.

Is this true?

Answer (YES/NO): YES